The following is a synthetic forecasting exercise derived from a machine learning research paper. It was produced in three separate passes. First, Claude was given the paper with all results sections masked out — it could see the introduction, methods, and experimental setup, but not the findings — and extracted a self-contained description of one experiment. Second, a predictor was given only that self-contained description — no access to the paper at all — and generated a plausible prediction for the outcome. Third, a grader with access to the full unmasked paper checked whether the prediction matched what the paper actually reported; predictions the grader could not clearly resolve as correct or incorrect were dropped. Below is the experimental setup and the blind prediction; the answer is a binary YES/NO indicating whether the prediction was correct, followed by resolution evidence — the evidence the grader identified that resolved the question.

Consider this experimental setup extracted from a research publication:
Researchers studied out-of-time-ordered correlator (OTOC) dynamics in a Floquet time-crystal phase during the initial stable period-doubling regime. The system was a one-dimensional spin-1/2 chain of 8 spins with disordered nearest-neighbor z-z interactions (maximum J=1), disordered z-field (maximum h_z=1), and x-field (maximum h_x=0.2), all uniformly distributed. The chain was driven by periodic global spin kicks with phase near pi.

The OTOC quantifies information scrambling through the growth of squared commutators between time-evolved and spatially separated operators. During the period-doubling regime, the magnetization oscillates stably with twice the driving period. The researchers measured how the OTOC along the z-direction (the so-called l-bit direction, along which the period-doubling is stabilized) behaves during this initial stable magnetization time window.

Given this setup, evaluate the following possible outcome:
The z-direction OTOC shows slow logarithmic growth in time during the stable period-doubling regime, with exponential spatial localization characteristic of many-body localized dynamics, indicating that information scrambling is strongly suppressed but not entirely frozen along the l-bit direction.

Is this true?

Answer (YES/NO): YES